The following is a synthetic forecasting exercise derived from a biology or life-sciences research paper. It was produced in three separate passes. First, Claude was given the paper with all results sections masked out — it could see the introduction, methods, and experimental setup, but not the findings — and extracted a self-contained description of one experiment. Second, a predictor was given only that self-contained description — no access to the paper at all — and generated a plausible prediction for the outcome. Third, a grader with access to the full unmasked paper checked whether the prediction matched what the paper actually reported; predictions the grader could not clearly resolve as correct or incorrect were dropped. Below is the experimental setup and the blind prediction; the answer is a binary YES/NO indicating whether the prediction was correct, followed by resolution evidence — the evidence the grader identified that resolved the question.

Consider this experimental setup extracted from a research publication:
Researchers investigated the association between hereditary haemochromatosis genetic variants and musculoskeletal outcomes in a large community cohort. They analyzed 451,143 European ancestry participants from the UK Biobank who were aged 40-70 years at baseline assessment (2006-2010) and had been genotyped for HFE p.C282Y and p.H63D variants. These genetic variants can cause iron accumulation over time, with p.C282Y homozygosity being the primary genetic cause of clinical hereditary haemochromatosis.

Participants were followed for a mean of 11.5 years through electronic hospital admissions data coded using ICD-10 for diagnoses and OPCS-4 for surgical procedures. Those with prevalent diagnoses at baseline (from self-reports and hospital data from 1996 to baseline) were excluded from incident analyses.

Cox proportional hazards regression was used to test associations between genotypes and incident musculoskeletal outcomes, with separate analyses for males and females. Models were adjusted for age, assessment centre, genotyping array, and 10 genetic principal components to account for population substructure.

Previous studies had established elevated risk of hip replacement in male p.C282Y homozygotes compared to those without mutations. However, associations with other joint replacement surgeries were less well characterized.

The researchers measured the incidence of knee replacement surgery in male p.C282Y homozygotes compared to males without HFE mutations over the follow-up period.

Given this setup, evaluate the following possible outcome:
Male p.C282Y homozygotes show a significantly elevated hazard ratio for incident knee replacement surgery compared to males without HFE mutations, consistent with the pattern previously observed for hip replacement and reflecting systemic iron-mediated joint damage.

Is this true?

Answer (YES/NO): YES